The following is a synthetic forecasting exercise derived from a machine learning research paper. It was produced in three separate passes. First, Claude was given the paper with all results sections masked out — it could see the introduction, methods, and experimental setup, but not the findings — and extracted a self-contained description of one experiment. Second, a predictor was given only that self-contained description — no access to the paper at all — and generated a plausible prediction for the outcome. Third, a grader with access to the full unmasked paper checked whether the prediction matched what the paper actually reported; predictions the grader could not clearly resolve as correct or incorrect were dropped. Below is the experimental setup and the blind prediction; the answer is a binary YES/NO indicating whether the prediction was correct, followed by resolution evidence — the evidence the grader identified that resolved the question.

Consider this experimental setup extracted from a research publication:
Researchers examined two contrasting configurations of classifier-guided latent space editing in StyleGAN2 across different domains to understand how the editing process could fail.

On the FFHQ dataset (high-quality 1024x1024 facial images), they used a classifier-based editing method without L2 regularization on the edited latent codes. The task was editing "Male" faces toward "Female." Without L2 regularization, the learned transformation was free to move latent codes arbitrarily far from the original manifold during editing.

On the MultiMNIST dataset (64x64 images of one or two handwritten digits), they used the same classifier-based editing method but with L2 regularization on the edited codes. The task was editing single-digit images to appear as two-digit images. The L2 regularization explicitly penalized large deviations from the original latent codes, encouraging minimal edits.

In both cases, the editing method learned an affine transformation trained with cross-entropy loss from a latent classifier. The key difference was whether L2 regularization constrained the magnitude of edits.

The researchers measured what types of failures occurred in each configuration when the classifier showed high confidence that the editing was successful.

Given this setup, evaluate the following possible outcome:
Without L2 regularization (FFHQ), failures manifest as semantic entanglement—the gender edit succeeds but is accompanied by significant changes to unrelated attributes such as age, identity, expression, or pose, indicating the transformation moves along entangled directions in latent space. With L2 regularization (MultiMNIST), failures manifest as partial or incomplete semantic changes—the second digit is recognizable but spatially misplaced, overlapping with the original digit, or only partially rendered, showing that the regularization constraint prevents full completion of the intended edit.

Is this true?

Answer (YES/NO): NO